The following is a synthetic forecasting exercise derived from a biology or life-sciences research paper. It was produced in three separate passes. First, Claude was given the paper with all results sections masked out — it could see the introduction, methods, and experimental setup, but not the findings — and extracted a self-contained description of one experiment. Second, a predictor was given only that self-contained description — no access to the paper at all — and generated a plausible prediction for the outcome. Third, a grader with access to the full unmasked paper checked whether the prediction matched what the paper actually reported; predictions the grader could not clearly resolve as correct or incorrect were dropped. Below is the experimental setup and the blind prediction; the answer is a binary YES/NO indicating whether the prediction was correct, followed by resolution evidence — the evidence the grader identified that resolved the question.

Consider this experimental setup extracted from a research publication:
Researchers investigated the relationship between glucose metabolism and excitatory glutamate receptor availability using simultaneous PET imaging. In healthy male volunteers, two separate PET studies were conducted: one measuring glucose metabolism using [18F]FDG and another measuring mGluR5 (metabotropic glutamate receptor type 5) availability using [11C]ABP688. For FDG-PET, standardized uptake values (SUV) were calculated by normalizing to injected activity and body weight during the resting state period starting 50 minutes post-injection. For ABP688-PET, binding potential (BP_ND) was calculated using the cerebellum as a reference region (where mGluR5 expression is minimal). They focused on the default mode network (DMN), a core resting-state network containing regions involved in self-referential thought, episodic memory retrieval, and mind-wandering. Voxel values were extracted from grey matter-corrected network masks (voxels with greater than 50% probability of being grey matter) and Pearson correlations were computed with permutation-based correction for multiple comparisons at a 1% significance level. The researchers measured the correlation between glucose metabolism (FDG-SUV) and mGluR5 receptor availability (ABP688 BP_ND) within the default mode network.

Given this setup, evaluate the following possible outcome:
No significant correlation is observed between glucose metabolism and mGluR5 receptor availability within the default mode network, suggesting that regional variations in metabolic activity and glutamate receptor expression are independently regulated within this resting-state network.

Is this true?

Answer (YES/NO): NO